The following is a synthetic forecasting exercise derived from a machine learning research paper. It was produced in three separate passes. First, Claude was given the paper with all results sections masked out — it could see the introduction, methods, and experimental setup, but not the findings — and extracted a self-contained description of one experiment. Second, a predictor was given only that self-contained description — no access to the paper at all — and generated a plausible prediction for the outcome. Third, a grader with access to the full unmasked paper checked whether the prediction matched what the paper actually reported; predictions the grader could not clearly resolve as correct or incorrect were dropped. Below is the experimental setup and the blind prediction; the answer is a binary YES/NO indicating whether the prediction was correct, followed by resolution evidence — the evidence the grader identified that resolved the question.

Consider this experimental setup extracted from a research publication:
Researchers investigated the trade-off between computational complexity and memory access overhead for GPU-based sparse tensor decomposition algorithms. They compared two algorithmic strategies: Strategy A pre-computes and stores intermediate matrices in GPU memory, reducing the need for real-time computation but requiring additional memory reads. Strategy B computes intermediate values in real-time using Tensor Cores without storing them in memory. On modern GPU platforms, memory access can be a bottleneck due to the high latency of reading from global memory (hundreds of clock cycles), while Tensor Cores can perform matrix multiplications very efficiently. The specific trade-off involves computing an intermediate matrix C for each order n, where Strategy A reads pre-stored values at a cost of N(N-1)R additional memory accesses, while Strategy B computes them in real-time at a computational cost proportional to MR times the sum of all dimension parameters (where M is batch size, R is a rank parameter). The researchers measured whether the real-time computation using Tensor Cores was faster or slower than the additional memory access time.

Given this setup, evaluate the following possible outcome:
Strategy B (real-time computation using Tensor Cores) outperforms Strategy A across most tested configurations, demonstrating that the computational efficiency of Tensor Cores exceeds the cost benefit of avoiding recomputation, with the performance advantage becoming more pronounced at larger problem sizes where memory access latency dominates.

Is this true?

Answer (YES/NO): YES